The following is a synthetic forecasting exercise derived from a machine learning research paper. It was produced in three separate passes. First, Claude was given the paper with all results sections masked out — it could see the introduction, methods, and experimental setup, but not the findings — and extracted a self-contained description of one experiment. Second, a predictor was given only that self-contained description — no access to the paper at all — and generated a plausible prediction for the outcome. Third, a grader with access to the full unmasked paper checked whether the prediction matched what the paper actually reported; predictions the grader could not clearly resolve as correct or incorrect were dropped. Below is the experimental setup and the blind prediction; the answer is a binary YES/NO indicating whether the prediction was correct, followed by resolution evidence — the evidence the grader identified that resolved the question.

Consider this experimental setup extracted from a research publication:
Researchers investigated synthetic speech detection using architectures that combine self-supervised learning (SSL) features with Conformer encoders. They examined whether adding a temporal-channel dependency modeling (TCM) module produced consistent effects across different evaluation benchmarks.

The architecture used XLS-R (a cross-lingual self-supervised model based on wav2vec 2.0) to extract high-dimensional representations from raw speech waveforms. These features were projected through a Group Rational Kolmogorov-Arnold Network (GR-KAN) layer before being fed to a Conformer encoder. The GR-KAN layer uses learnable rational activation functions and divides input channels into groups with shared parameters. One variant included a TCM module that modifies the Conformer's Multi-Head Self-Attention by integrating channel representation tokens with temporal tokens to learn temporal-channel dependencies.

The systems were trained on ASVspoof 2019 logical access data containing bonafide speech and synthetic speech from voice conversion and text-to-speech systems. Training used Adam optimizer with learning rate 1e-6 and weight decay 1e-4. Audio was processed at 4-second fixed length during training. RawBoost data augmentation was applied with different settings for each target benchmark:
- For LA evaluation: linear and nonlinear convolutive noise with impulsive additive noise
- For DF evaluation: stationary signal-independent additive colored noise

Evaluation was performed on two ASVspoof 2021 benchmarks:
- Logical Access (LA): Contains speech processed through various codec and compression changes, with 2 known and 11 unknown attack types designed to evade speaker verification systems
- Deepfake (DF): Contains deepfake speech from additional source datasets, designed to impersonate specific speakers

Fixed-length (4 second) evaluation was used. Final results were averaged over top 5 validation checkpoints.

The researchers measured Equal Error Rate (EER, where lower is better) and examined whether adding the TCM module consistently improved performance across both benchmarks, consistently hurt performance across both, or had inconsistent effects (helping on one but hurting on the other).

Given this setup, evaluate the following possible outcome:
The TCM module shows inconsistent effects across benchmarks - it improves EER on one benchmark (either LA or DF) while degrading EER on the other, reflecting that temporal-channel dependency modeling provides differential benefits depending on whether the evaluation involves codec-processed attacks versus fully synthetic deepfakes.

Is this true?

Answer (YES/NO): YES